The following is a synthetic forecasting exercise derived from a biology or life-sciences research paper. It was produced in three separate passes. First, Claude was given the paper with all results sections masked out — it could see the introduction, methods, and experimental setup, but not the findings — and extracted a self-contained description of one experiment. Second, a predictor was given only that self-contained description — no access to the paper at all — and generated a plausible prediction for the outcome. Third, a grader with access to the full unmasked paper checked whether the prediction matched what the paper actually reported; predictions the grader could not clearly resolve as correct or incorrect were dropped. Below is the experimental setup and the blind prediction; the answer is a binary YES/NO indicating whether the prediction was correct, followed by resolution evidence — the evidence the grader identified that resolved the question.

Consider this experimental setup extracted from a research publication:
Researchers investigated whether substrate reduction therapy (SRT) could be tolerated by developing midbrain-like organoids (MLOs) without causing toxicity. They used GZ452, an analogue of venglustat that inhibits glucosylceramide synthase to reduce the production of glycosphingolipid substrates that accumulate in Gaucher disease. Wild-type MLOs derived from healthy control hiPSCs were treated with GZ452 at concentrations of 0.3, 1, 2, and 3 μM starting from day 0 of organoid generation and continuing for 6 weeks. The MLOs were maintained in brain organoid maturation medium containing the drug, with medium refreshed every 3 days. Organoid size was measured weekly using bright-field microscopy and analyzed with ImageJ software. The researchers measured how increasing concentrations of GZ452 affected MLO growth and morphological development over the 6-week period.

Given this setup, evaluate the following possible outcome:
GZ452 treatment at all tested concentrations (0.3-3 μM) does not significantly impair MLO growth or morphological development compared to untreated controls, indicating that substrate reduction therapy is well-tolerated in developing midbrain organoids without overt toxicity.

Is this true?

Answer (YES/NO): NO